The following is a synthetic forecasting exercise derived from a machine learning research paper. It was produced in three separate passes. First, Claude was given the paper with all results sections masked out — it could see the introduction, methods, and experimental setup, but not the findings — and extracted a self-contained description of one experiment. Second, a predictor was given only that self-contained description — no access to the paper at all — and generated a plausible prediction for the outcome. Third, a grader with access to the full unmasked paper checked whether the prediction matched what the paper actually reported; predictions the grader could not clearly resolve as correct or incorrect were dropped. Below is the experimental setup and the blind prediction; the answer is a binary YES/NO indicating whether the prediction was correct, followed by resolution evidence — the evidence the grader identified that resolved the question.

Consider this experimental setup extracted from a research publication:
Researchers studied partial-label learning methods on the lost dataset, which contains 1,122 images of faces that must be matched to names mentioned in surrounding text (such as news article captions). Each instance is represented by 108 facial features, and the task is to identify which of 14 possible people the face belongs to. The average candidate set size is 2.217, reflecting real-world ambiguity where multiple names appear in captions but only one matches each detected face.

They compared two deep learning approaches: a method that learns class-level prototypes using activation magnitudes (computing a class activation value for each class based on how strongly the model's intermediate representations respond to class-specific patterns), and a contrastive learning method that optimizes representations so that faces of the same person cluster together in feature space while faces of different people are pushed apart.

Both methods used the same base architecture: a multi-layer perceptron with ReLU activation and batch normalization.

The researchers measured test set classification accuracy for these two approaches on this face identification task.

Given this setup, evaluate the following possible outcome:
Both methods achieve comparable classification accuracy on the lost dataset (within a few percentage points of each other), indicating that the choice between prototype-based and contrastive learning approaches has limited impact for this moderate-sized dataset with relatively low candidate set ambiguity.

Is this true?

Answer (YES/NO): YES